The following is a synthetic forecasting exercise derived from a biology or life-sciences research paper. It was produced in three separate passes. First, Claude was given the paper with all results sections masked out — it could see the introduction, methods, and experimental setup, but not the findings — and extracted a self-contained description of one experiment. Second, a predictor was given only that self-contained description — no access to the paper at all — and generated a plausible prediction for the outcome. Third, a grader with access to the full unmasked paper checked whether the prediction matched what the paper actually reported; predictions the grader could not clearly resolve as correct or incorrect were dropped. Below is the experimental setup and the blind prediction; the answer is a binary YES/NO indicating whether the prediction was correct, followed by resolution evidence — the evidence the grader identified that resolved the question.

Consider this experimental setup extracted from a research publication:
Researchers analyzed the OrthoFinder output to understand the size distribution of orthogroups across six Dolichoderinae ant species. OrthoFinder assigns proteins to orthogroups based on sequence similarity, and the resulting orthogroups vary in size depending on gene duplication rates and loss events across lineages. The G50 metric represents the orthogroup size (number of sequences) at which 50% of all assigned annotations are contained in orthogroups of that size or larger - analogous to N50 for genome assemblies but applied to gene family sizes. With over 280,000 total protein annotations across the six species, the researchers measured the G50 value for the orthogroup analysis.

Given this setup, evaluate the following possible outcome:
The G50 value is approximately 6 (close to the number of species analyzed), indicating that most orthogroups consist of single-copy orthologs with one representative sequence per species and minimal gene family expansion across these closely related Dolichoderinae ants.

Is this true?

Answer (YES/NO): YES